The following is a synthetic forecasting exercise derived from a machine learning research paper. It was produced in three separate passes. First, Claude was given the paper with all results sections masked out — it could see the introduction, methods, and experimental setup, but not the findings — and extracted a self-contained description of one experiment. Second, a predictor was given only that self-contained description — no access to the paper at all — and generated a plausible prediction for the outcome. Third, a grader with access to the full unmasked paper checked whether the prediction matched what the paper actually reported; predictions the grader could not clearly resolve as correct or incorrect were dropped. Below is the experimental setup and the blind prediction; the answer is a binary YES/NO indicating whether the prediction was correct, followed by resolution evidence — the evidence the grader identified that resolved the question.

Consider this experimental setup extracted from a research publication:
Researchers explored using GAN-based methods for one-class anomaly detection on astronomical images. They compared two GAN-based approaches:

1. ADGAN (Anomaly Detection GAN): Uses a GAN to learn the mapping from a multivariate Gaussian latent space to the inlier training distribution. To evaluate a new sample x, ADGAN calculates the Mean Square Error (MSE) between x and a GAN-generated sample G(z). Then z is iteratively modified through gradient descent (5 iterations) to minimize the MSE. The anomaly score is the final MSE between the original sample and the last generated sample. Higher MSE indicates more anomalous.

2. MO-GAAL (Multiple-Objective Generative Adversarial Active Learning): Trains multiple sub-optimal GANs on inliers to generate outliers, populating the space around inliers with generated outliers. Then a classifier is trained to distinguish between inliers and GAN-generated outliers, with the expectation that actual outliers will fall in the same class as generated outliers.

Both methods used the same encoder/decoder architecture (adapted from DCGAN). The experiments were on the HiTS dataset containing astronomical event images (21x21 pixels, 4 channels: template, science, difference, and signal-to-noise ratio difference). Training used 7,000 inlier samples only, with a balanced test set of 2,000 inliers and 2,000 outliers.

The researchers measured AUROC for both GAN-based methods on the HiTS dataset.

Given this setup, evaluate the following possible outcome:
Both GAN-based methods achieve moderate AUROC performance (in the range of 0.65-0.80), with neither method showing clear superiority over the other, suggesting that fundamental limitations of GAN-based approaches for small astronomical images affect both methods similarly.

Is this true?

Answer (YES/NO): NO